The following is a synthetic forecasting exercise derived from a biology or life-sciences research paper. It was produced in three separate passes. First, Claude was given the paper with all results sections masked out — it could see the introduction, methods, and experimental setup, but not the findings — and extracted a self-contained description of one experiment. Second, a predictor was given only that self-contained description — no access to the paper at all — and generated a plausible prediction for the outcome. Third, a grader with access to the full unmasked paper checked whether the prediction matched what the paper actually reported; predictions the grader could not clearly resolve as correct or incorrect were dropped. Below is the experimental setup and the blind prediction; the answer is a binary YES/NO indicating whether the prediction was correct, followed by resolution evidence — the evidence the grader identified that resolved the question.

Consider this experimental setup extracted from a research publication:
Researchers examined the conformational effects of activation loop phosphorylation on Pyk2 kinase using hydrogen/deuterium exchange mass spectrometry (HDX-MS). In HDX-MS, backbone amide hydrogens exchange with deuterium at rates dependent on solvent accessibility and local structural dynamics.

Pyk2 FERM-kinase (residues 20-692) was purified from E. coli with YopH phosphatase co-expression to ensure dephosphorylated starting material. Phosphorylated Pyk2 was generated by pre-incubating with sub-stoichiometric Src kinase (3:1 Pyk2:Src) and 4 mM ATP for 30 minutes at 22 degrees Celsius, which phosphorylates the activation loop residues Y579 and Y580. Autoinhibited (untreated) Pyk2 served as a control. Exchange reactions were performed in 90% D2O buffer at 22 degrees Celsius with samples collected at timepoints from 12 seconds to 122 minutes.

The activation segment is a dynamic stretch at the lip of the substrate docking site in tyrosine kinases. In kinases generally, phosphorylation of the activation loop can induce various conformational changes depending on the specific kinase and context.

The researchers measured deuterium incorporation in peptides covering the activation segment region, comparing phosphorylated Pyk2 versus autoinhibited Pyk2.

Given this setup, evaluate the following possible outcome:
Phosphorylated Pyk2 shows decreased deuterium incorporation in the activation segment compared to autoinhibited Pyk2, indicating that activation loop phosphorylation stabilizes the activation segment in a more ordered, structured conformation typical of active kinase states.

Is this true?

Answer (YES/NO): NO